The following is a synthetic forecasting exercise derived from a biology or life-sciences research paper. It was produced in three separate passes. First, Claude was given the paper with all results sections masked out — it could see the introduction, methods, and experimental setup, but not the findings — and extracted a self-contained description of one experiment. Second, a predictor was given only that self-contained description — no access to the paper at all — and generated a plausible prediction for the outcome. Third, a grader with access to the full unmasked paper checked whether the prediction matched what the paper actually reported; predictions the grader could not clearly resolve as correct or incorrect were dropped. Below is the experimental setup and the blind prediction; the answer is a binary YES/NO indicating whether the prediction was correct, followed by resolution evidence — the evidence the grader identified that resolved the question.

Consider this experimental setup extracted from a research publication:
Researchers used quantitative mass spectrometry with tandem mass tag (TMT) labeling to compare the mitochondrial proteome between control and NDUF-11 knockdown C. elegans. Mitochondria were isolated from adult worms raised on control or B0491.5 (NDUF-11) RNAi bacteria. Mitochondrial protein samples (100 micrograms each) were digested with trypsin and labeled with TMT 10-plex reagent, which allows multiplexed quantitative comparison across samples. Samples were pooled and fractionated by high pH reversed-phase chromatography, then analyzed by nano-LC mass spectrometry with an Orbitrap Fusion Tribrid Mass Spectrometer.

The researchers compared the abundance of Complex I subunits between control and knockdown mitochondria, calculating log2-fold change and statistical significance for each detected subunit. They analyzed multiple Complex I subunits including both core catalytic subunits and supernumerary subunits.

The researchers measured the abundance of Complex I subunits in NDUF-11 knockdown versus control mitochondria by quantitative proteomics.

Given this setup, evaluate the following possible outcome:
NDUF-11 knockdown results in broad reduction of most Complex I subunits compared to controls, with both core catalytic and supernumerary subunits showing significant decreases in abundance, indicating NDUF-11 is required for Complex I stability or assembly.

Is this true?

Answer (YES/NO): NO